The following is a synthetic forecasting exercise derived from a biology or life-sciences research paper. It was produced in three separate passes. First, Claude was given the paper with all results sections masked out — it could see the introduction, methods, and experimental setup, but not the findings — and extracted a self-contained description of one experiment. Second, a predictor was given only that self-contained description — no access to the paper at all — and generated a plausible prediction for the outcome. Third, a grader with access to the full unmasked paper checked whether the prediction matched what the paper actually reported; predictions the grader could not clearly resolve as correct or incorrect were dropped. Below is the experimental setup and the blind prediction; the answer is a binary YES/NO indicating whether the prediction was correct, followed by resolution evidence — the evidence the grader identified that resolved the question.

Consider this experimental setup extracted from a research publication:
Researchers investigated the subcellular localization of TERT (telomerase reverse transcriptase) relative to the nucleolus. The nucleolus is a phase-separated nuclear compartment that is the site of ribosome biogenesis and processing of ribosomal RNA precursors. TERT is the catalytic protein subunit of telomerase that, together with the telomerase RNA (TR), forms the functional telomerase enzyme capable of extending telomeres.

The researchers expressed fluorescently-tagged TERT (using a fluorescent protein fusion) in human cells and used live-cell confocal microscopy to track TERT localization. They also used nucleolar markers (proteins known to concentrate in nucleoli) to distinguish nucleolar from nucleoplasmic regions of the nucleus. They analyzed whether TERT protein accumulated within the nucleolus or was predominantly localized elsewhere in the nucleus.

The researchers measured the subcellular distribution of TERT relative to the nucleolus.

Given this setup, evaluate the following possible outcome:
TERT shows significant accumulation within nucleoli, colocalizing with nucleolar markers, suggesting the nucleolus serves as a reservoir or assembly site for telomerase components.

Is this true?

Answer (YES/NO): NO